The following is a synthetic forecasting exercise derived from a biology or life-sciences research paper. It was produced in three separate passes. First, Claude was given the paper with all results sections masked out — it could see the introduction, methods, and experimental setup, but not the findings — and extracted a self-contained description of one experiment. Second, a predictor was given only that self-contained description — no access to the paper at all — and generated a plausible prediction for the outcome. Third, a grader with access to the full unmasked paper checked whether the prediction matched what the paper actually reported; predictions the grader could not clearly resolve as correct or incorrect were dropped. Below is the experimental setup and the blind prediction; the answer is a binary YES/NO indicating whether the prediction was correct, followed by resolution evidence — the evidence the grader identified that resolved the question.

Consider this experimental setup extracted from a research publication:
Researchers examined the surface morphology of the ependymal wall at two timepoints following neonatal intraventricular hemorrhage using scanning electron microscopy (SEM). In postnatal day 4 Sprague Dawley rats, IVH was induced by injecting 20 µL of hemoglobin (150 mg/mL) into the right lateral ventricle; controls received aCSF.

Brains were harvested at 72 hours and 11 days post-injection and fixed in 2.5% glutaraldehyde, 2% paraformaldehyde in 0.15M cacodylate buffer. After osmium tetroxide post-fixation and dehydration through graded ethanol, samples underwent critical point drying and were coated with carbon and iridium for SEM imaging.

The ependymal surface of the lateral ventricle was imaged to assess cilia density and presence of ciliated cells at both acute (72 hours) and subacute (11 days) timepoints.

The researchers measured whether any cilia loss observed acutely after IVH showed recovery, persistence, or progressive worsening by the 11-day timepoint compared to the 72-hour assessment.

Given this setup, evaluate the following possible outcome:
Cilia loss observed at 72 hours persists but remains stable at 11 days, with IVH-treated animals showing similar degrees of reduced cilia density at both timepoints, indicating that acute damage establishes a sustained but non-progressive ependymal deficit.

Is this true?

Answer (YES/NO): NO